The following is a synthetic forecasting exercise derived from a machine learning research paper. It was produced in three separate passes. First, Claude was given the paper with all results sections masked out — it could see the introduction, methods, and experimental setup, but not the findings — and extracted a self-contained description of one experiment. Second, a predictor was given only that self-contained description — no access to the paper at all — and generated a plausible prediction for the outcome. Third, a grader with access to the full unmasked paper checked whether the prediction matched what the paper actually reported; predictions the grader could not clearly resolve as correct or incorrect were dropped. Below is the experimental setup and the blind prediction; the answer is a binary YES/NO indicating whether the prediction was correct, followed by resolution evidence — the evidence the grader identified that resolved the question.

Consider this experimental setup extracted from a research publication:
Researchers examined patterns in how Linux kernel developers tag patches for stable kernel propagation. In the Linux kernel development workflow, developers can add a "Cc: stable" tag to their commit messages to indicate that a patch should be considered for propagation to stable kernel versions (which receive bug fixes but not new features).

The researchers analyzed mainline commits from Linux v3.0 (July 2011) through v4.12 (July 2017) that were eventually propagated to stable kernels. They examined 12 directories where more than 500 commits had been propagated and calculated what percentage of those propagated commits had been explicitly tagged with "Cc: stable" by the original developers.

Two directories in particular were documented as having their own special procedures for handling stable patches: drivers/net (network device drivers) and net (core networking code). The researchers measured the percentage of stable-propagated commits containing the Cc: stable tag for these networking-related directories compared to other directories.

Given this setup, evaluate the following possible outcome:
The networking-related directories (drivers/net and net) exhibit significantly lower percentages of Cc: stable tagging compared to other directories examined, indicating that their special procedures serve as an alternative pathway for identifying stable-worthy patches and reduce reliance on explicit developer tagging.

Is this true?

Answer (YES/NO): YES